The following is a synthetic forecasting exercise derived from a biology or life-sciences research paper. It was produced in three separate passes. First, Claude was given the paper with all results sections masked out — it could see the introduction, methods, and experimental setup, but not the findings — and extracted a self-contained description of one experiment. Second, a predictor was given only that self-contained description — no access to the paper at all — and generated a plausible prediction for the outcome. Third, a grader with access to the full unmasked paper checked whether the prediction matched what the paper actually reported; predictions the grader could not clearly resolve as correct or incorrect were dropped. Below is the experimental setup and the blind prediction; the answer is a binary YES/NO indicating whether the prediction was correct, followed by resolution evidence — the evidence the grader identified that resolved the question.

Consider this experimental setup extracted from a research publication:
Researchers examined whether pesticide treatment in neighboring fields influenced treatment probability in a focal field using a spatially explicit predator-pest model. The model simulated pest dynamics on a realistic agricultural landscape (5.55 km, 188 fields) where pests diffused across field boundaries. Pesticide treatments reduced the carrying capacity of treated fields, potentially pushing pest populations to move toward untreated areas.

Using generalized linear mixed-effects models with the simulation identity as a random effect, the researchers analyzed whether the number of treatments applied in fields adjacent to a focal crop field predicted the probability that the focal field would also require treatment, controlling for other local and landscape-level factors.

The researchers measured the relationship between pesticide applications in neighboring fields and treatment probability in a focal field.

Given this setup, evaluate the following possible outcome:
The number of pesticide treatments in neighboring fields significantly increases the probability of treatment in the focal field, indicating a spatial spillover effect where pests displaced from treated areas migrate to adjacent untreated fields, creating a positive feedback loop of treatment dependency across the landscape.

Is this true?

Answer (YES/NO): NO